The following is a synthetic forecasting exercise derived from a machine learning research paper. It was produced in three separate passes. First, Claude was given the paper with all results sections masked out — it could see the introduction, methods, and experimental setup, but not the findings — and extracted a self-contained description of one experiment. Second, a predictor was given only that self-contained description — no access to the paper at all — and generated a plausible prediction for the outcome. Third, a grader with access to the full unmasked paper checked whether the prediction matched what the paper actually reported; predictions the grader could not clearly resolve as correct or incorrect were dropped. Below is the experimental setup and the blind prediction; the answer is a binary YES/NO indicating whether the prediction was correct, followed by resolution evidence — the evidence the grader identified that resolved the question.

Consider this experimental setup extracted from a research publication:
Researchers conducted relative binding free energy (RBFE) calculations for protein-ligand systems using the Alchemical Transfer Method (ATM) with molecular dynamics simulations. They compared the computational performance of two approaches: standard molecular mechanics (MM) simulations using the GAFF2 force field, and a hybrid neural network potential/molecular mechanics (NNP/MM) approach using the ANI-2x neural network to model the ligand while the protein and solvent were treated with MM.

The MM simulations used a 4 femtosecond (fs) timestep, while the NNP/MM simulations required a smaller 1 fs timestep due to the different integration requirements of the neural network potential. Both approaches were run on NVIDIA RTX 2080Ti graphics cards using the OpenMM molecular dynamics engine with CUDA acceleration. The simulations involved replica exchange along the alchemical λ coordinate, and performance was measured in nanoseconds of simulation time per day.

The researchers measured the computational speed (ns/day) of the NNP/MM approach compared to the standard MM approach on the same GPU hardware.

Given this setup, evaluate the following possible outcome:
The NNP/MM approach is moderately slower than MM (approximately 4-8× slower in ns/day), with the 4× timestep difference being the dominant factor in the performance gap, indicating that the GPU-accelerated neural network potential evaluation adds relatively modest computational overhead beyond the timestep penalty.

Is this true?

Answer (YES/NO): YES